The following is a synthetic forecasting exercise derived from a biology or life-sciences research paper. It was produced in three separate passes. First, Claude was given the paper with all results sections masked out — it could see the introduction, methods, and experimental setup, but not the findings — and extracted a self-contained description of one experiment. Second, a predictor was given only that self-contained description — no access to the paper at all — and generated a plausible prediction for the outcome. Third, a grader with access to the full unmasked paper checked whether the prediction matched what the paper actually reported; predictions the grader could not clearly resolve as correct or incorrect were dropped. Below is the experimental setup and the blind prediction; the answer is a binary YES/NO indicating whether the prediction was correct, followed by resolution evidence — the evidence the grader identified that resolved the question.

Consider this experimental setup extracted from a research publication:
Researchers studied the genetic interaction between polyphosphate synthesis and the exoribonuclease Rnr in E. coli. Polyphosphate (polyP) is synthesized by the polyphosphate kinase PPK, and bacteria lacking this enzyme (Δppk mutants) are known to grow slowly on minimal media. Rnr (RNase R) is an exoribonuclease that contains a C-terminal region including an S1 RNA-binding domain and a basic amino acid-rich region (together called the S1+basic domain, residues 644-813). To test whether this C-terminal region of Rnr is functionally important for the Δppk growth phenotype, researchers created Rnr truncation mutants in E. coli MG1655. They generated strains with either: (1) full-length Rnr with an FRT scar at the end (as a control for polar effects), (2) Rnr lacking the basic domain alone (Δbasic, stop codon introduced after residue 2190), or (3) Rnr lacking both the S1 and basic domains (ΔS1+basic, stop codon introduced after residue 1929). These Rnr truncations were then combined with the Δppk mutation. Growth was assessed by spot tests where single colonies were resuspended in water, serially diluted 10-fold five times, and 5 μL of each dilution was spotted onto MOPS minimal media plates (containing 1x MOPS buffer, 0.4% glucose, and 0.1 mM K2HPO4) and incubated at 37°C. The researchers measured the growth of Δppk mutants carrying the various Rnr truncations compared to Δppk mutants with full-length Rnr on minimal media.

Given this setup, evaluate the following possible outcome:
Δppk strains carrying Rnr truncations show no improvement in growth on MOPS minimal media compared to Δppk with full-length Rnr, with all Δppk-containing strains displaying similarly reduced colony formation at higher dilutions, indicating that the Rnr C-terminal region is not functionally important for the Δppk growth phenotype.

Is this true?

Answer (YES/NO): NO